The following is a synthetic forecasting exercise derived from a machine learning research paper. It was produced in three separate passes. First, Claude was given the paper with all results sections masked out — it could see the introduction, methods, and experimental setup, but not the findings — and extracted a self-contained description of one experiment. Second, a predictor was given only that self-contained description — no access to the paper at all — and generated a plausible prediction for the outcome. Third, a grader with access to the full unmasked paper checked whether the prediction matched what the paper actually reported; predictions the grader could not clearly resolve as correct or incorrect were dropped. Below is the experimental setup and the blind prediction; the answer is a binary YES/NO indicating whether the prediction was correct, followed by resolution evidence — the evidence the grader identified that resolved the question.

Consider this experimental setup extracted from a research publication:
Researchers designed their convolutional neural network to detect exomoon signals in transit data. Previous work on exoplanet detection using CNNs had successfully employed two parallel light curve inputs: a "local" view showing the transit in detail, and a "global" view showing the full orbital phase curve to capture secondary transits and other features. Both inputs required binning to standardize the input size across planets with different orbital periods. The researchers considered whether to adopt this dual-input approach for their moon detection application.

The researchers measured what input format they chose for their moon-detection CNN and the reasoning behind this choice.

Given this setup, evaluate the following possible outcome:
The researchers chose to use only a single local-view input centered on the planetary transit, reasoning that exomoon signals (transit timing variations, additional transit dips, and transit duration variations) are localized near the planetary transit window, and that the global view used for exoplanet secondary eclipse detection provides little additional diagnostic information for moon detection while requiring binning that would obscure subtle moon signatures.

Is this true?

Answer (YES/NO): NO